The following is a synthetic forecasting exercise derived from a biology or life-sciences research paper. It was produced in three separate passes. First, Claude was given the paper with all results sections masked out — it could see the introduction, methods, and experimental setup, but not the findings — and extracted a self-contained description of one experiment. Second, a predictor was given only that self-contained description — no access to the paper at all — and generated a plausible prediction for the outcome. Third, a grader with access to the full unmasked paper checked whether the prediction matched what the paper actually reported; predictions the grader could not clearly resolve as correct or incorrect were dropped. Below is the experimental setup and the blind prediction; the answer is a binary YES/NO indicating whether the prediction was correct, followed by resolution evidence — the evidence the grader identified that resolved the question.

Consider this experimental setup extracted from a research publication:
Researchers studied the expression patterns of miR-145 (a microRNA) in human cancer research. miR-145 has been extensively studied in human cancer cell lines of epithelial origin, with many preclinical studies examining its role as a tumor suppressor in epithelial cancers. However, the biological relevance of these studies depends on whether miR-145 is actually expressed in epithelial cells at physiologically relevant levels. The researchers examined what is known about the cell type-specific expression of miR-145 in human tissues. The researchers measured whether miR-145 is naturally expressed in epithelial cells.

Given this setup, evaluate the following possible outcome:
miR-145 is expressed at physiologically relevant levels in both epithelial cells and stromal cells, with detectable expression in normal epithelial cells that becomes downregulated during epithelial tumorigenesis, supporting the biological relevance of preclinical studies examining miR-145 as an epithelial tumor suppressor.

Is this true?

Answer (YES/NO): NO